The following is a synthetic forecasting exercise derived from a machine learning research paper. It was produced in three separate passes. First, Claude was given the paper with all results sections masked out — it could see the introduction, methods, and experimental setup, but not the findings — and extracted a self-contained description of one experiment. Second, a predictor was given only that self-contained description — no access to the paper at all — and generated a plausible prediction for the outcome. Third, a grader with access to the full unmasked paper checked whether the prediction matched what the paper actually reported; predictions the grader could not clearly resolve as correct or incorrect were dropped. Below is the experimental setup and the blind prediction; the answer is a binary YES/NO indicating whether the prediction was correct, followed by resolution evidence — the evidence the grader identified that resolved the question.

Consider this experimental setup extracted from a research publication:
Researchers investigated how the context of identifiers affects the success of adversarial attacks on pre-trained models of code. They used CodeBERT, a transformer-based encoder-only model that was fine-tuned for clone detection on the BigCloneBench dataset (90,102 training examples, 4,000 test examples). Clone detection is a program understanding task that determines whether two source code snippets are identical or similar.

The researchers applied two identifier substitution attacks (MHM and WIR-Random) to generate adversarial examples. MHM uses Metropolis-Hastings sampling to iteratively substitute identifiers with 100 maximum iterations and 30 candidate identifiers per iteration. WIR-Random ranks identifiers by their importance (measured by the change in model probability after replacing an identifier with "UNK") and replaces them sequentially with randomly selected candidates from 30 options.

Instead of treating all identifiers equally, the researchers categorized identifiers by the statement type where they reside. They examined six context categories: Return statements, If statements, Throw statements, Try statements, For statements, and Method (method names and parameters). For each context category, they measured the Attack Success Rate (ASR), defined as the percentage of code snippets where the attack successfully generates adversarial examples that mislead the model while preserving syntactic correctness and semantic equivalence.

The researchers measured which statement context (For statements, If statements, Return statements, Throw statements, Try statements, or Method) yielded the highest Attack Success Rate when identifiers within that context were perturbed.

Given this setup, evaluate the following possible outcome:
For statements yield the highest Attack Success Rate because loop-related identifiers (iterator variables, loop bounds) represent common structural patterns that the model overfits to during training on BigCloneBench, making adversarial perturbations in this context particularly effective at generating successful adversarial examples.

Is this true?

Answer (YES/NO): YES